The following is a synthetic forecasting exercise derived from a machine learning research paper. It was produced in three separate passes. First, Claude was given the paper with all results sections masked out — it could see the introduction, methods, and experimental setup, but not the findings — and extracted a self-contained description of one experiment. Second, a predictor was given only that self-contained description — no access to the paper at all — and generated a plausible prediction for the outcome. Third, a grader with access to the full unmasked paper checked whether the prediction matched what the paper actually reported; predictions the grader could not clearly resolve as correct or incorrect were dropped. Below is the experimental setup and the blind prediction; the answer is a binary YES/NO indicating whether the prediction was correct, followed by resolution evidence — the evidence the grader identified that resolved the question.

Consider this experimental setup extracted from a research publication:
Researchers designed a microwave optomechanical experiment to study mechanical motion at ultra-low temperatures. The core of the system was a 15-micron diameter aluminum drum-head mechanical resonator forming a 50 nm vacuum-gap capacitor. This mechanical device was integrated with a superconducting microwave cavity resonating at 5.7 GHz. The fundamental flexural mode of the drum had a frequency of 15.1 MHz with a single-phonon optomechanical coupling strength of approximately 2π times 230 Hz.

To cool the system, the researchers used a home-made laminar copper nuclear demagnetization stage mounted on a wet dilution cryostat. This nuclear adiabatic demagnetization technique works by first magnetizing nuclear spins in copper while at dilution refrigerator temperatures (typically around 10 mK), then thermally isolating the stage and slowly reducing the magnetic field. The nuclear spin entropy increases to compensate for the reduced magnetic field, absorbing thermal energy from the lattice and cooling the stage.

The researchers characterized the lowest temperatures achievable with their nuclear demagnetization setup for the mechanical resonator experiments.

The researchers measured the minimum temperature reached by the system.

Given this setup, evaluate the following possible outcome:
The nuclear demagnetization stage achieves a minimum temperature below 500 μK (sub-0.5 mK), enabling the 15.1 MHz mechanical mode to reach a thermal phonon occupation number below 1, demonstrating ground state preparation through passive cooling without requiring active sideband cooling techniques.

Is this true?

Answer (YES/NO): YES